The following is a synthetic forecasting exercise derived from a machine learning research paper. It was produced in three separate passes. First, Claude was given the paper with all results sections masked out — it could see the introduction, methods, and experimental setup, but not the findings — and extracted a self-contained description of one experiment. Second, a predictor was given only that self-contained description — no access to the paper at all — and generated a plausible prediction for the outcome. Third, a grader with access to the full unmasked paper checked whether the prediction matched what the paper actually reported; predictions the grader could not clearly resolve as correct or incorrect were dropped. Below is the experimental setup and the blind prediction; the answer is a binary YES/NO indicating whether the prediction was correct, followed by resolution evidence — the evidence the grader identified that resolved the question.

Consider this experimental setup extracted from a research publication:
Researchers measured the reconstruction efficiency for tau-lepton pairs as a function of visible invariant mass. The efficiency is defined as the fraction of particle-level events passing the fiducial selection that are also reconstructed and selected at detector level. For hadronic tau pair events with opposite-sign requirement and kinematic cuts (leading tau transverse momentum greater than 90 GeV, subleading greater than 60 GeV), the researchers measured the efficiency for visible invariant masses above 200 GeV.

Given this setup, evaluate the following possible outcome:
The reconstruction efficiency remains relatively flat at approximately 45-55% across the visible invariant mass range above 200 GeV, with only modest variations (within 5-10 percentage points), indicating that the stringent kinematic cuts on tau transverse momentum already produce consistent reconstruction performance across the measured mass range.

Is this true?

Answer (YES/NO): NO